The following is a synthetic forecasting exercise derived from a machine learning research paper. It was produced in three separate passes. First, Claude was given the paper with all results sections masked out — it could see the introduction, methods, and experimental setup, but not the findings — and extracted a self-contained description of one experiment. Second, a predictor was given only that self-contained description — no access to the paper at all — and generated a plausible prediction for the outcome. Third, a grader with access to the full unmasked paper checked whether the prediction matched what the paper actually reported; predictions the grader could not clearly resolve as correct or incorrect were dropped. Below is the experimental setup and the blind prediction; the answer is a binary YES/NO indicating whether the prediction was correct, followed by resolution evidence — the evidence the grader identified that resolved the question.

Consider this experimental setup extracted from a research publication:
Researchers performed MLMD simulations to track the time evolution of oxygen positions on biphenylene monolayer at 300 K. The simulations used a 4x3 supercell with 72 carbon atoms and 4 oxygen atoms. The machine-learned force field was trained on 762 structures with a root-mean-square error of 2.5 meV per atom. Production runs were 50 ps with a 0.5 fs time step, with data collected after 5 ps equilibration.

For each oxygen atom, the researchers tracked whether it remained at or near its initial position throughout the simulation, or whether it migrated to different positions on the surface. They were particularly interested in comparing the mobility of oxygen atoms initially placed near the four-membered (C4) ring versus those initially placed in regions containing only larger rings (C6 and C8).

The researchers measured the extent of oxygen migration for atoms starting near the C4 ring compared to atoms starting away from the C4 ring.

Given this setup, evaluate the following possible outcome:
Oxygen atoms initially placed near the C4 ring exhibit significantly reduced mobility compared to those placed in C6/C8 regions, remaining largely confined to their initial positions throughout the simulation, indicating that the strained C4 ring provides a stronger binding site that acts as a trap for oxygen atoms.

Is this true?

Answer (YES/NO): NO